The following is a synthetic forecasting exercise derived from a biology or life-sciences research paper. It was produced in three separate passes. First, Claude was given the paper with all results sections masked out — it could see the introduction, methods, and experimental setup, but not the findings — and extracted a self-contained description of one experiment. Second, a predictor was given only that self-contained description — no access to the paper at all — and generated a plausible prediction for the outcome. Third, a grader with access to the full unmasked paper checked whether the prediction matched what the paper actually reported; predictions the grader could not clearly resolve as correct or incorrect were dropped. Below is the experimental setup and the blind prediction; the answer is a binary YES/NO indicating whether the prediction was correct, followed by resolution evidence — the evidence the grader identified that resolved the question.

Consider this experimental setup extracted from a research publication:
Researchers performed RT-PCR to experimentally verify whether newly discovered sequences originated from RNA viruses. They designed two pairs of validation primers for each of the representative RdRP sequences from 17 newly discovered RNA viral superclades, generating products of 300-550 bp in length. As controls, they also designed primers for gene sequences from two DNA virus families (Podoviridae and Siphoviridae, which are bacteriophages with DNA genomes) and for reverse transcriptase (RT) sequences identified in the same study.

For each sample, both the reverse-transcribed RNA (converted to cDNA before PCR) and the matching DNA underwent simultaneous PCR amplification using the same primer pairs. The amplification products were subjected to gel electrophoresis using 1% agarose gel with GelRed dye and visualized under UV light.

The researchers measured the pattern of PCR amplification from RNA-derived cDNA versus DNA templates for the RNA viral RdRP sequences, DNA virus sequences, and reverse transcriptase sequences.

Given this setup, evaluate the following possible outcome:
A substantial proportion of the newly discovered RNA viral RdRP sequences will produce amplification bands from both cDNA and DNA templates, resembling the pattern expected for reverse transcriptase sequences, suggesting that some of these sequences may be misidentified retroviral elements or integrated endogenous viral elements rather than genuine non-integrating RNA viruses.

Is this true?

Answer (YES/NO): NO